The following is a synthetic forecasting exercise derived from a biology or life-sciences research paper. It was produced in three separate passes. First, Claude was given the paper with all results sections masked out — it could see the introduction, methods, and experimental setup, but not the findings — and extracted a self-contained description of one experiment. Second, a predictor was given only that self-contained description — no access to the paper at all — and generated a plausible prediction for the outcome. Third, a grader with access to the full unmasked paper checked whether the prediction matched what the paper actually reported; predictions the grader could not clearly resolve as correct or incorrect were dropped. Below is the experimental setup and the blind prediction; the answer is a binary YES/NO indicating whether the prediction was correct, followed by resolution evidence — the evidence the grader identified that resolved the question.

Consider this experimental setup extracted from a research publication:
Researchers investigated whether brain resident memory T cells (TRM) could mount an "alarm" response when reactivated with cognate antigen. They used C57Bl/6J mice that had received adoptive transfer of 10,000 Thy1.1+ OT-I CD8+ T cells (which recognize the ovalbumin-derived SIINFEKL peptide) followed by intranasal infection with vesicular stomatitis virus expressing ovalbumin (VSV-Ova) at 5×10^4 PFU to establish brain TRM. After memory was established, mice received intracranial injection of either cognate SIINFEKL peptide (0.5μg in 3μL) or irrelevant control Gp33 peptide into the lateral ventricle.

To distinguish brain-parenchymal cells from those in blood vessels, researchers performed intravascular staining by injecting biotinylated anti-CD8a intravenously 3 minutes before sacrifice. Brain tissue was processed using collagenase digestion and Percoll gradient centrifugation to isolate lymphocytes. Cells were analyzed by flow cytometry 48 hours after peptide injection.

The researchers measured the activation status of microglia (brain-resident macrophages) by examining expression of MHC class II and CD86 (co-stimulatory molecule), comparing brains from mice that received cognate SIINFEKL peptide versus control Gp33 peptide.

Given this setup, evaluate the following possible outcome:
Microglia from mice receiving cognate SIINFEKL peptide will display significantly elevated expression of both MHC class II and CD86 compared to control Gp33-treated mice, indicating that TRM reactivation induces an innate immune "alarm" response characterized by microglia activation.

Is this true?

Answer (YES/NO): YES